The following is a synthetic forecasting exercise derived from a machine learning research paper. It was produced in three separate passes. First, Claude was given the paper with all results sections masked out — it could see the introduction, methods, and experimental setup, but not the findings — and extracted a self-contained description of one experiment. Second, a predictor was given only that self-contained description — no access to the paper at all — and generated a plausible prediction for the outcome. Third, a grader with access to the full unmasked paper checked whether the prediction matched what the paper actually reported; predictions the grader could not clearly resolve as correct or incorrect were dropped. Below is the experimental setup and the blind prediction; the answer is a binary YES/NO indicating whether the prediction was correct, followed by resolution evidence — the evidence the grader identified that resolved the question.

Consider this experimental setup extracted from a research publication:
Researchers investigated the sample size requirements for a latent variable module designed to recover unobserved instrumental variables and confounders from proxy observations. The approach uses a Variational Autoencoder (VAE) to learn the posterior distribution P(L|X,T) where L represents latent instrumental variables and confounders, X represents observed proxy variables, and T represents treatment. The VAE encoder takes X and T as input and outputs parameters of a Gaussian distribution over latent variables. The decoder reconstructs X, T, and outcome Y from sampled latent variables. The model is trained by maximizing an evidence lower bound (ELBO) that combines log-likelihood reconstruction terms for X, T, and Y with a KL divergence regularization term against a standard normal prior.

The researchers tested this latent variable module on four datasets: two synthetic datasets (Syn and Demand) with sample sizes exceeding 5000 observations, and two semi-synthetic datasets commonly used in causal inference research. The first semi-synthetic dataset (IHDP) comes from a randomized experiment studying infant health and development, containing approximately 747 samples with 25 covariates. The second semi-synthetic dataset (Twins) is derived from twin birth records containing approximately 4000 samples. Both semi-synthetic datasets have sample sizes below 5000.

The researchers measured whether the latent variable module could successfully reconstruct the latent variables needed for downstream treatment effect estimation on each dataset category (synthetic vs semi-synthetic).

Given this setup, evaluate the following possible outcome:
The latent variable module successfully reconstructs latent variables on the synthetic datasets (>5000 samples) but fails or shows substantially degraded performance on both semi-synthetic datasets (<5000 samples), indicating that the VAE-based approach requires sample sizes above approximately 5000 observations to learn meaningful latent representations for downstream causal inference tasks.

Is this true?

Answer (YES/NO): YES